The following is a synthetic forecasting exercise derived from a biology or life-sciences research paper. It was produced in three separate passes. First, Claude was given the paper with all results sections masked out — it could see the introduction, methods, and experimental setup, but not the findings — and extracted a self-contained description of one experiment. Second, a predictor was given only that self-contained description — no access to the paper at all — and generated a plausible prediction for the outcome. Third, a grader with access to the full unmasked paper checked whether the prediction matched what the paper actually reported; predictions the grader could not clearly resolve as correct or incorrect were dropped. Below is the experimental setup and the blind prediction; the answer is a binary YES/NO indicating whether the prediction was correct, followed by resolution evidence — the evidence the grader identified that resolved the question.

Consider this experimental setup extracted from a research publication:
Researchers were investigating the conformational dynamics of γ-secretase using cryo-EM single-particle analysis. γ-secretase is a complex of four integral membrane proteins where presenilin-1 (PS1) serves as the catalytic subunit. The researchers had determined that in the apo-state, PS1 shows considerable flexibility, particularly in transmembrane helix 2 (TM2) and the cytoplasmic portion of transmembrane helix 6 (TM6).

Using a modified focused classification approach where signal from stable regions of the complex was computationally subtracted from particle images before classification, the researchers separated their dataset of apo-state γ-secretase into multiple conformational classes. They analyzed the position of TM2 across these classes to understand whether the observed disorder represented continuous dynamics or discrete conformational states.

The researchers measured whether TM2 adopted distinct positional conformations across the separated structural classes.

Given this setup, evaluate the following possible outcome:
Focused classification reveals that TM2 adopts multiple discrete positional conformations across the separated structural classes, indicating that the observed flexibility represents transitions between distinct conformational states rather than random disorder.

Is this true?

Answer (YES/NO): NO